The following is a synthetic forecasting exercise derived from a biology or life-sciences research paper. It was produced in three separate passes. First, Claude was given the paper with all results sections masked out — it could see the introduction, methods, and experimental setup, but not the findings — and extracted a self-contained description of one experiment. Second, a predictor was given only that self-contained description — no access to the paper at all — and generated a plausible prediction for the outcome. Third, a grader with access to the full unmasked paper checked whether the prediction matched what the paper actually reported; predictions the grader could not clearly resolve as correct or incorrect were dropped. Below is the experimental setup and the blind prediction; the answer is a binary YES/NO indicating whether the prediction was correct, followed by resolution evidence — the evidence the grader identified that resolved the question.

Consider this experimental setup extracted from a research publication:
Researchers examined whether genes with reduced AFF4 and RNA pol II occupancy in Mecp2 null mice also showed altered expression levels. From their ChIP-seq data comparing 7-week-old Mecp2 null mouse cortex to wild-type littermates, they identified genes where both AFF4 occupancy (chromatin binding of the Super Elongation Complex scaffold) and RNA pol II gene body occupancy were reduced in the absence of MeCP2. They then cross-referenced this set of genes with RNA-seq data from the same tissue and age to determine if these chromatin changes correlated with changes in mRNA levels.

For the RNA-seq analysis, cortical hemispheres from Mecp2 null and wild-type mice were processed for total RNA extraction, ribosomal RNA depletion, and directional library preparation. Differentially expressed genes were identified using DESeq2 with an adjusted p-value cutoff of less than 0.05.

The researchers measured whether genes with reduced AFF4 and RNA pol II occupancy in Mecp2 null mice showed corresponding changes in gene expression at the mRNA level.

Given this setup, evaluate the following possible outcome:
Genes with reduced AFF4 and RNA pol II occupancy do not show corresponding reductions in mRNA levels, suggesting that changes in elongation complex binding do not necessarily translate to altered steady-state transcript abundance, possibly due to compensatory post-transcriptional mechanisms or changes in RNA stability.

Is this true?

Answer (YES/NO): NO